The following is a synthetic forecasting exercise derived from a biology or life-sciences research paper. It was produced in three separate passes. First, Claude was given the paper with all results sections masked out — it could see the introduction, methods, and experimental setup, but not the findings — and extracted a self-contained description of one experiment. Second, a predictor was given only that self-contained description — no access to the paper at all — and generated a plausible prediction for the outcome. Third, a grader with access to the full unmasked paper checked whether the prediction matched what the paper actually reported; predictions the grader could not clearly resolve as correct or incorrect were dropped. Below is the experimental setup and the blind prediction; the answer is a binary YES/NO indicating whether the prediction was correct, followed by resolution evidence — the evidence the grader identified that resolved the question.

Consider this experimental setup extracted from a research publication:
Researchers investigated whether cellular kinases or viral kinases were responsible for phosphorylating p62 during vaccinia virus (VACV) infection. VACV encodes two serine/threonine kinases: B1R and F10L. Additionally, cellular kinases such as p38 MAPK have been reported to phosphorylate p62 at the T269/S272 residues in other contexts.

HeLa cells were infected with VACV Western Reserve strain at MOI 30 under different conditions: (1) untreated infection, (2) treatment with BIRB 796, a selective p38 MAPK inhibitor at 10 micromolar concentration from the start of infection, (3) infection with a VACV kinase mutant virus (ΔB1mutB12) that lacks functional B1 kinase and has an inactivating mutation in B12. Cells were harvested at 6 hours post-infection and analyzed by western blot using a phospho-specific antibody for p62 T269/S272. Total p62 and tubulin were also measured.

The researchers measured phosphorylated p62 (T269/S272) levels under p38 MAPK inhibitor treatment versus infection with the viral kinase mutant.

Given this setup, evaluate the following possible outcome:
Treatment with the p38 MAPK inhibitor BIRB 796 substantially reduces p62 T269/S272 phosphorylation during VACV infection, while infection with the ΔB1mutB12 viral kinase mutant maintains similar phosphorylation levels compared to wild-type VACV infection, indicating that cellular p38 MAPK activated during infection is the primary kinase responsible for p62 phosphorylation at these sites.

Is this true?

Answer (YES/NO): NO